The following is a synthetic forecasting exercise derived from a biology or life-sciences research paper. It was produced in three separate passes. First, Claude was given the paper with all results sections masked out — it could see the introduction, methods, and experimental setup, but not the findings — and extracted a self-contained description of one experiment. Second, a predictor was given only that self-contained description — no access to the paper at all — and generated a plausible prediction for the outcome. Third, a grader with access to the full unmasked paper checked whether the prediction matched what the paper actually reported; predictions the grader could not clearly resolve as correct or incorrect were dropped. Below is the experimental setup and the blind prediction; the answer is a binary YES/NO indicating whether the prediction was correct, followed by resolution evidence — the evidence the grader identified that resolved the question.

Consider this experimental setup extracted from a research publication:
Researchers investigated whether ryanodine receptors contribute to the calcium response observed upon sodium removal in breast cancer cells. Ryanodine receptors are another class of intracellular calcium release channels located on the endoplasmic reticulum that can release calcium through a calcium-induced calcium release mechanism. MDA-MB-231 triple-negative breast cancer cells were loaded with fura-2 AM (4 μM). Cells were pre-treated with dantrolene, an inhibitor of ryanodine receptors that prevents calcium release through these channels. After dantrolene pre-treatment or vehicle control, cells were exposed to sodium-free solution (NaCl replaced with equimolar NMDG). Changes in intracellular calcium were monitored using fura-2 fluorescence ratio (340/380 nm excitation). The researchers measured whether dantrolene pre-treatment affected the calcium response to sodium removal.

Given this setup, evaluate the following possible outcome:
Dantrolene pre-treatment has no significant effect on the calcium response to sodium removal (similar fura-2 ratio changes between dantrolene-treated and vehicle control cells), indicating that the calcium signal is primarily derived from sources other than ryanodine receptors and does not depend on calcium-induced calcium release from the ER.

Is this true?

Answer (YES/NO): YES